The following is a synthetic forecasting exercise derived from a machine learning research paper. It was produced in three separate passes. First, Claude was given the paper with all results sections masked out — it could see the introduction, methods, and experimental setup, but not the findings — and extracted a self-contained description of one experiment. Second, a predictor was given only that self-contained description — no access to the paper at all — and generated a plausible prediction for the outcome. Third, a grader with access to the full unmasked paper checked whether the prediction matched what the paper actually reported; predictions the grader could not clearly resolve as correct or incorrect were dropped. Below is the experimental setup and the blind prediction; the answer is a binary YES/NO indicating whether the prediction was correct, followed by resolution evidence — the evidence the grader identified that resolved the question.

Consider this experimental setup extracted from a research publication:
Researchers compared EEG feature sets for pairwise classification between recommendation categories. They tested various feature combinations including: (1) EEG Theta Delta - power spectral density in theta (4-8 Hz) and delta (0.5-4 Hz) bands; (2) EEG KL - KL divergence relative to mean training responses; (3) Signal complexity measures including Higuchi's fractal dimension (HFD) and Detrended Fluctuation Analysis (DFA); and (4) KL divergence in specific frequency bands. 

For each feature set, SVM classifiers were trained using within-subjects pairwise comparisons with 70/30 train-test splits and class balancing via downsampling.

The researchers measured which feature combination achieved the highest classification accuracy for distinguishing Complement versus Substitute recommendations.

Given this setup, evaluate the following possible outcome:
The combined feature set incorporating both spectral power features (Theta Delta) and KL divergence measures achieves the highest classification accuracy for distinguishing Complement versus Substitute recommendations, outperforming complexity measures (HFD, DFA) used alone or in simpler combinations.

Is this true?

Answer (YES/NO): NO